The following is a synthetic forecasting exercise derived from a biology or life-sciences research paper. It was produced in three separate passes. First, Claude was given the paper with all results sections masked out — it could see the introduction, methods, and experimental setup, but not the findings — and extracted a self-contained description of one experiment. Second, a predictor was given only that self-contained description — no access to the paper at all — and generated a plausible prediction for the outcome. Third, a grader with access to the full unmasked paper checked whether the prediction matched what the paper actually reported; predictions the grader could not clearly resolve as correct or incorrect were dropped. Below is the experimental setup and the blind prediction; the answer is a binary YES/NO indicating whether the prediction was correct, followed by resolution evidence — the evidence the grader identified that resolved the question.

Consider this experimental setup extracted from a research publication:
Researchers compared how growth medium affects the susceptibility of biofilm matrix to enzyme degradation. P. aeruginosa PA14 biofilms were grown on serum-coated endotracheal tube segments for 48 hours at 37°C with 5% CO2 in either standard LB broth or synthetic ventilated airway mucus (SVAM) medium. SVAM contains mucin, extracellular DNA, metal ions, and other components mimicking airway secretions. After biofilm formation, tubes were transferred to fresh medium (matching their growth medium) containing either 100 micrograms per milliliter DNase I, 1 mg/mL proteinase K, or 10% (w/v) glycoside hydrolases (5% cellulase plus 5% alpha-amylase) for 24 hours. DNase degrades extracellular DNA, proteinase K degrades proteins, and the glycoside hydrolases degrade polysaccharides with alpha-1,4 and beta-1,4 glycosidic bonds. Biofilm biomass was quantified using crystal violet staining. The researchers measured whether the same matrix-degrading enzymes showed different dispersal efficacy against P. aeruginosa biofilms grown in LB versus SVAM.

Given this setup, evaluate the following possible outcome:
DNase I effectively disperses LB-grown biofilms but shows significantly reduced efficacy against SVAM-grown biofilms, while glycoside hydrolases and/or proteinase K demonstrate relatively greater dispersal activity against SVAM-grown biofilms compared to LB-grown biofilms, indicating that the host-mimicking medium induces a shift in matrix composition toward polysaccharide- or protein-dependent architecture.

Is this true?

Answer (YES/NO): NO